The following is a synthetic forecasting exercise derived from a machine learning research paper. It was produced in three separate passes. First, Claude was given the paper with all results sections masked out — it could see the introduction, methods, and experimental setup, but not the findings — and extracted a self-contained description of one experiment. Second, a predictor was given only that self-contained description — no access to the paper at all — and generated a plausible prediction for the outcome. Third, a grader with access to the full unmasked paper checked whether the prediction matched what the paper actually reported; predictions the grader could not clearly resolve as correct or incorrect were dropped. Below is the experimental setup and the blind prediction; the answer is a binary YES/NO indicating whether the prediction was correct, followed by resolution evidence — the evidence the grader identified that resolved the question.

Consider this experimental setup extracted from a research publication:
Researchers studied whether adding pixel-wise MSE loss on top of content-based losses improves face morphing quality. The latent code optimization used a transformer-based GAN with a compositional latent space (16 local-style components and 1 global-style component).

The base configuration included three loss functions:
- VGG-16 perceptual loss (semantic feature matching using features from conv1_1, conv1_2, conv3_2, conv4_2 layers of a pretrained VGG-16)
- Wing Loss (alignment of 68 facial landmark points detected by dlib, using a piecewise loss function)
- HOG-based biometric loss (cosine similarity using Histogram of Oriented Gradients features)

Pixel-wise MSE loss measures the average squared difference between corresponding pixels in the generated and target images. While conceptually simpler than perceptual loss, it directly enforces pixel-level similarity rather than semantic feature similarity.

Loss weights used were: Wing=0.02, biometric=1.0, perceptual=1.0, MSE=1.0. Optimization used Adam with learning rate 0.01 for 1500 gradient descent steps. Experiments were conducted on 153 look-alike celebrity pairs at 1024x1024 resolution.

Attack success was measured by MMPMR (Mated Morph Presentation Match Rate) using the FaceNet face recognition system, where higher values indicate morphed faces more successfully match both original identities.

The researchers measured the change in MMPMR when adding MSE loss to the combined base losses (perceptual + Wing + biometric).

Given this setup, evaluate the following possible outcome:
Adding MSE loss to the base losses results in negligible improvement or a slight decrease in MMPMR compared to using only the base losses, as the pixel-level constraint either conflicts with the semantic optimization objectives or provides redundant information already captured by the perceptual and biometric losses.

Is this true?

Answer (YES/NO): NO